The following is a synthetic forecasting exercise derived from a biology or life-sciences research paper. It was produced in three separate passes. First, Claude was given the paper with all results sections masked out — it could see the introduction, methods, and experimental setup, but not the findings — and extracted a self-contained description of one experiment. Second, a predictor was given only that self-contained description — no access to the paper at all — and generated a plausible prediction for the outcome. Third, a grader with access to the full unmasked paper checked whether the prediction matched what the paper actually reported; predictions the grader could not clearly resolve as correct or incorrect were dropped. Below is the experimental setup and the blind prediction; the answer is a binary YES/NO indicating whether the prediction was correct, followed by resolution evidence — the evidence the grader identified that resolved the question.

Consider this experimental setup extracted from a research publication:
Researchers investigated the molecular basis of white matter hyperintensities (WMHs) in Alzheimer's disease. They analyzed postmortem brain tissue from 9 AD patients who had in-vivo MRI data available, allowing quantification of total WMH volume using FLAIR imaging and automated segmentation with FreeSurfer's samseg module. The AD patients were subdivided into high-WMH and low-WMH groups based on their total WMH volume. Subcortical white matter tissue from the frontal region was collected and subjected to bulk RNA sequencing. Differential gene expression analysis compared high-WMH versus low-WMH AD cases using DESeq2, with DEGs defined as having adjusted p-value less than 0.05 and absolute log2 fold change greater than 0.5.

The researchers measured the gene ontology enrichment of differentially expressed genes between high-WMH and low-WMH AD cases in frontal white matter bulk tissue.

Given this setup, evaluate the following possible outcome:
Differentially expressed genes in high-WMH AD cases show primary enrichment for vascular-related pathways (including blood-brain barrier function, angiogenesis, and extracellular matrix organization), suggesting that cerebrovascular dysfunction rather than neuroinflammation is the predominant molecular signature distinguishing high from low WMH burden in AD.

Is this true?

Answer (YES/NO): NO